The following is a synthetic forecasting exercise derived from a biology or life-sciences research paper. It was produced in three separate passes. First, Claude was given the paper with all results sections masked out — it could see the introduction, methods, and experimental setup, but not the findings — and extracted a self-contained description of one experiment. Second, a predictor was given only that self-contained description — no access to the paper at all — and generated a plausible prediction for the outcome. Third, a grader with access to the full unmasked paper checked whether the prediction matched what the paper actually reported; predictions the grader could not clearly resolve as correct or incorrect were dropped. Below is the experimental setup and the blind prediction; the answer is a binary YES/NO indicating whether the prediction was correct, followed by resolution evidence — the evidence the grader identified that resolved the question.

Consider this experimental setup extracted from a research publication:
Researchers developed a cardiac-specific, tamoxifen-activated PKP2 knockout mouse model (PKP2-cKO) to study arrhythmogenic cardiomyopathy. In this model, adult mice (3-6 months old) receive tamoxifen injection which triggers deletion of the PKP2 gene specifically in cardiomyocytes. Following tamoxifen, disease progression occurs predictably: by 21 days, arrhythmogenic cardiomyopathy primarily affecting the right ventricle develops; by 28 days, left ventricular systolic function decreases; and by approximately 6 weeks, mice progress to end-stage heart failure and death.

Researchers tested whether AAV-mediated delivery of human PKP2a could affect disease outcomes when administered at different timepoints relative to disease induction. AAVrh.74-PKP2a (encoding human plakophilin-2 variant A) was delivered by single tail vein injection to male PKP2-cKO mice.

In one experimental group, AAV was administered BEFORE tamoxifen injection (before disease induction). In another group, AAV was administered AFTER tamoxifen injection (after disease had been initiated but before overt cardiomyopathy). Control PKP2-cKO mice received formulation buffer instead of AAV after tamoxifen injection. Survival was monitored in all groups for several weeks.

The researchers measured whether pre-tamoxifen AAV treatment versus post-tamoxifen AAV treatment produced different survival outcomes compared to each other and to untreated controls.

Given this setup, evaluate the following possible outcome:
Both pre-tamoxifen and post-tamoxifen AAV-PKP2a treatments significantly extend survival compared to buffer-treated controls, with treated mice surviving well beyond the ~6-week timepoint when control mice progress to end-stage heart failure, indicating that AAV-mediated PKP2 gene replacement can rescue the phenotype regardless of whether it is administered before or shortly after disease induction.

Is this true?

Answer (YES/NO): YES